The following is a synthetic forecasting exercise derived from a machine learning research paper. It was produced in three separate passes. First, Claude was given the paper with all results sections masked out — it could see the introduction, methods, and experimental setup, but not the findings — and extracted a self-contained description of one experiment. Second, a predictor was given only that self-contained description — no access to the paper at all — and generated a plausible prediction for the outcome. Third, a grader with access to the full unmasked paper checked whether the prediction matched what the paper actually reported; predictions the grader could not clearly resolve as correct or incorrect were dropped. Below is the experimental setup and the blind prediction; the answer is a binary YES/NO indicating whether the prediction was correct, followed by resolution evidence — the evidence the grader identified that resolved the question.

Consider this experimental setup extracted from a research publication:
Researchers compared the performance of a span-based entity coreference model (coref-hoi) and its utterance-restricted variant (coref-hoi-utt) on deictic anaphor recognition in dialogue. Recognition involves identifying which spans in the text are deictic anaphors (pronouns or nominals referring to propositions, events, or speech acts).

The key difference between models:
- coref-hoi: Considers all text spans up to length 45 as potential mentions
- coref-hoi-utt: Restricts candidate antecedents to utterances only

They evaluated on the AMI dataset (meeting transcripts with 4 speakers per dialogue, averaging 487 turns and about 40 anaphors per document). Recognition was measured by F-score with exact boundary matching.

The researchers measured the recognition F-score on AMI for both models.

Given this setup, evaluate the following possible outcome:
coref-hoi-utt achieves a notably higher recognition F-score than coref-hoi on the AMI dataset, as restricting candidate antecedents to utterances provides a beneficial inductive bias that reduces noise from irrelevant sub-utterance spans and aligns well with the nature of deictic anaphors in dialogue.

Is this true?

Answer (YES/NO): NO